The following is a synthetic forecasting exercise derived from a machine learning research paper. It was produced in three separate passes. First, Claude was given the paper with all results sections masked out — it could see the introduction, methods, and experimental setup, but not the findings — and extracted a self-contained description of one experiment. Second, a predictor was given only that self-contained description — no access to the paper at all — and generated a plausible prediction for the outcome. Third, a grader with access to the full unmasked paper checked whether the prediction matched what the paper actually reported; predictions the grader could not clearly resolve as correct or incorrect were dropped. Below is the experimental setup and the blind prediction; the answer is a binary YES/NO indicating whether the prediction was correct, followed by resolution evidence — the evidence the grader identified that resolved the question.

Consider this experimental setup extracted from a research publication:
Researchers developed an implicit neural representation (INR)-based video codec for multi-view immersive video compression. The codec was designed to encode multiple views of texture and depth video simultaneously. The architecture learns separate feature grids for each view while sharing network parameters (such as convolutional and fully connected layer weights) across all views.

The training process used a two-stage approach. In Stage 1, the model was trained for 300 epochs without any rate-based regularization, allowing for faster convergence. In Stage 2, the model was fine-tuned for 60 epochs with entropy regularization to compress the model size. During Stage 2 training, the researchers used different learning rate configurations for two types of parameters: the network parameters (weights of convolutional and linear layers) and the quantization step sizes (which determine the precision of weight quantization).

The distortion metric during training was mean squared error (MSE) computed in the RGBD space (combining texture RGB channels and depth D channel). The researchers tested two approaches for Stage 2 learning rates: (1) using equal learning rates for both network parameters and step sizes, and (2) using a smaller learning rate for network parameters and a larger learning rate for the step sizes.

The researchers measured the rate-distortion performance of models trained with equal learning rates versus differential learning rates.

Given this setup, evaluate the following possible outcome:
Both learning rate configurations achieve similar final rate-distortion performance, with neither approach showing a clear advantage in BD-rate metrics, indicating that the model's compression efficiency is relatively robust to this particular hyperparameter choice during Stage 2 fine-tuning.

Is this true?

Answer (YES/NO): NO